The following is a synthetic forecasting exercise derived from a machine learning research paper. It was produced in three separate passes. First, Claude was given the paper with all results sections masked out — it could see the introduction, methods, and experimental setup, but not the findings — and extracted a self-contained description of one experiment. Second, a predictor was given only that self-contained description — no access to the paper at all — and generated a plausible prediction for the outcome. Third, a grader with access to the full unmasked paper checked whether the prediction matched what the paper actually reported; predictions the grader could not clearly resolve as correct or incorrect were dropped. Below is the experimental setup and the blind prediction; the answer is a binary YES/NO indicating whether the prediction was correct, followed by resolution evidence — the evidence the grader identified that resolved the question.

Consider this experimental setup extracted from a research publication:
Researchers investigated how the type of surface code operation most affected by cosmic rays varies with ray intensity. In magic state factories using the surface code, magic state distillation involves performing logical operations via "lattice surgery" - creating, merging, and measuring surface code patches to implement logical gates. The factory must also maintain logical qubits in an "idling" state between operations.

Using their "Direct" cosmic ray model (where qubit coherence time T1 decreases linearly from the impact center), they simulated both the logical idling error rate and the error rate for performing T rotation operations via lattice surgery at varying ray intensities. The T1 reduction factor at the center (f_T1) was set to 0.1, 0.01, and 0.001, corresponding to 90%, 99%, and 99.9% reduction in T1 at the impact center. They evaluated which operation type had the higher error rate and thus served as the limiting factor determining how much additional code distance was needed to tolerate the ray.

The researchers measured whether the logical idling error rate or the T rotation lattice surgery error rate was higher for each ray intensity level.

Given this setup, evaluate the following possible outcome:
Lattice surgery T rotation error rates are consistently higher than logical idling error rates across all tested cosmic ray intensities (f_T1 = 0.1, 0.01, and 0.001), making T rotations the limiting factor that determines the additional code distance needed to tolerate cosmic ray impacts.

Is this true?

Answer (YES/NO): NO